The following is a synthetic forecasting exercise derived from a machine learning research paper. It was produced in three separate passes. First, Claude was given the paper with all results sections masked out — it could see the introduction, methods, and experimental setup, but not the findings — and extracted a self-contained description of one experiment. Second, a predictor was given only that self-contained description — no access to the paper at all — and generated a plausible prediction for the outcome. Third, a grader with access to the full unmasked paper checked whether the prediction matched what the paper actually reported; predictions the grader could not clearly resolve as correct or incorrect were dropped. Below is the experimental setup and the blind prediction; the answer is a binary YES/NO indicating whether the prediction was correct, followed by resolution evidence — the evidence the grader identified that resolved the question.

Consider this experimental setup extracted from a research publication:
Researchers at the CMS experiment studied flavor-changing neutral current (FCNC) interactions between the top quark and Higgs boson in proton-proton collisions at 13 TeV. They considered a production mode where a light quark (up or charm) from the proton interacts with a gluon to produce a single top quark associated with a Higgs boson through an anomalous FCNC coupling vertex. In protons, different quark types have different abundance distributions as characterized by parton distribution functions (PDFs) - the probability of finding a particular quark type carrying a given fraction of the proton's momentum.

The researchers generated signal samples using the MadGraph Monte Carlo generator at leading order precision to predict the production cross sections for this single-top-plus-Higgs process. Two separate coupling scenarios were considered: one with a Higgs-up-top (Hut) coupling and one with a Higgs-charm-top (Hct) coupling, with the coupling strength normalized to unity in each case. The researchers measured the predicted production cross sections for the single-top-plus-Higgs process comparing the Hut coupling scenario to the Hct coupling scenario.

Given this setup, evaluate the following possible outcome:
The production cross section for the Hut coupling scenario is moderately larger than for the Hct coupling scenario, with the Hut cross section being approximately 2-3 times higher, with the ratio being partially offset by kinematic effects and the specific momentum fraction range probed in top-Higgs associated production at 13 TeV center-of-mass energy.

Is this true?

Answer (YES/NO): NO